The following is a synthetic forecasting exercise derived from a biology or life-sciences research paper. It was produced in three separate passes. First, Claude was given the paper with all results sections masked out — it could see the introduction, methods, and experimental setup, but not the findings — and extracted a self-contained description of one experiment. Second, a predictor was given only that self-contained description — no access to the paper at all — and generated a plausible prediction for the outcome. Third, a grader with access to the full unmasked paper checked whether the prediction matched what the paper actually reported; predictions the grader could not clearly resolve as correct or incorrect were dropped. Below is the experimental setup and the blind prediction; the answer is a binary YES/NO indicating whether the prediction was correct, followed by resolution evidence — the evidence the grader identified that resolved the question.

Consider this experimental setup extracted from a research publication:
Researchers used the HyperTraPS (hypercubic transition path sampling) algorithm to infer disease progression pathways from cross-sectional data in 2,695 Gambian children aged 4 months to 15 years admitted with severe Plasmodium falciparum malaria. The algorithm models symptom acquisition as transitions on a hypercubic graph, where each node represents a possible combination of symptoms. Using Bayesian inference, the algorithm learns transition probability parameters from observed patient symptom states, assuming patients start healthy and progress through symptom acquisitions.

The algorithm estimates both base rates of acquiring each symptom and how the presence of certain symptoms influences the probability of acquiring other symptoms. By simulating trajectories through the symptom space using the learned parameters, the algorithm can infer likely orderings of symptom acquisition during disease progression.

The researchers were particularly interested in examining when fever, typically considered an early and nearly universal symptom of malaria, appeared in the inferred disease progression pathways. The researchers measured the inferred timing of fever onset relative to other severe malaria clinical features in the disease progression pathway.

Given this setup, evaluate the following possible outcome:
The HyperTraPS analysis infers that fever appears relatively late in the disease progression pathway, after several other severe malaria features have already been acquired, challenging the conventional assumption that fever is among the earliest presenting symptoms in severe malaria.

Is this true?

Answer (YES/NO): YES